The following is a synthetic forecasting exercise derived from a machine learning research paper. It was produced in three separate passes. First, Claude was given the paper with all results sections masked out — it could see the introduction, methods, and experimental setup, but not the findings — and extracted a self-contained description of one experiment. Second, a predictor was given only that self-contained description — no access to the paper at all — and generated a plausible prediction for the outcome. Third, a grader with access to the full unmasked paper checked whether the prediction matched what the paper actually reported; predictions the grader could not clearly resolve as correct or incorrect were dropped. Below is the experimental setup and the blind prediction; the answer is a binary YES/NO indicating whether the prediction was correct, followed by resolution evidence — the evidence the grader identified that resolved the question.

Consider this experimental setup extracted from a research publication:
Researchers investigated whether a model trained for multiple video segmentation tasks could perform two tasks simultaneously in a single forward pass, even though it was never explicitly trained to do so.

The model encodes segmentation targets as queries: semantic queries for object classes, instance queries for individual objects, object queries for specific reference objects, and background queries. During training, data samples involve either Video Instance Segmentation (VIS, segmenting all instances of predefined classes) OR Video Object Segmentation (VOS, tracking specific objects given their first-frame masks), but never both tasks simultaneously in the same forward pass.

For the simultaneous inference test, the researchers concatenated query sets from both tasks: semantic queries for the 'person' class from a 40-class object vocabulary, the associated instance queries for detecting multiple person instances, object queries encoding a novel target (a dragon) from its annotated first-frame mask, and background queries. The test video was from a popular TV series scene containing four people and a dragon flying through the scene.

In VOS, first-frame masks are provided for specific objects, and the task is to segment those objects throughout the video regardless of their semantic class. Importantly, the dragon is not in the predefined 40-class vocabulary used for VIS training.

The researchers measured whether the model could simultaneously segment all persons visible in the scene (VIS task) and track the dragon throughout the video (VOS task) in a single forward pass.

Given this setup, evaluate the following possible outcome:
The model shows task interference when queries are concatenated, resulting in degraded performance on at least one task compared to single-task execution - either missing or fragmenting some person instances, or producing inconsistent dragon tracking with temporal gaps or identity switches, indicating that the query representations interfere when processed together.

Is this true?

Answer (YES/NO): NO